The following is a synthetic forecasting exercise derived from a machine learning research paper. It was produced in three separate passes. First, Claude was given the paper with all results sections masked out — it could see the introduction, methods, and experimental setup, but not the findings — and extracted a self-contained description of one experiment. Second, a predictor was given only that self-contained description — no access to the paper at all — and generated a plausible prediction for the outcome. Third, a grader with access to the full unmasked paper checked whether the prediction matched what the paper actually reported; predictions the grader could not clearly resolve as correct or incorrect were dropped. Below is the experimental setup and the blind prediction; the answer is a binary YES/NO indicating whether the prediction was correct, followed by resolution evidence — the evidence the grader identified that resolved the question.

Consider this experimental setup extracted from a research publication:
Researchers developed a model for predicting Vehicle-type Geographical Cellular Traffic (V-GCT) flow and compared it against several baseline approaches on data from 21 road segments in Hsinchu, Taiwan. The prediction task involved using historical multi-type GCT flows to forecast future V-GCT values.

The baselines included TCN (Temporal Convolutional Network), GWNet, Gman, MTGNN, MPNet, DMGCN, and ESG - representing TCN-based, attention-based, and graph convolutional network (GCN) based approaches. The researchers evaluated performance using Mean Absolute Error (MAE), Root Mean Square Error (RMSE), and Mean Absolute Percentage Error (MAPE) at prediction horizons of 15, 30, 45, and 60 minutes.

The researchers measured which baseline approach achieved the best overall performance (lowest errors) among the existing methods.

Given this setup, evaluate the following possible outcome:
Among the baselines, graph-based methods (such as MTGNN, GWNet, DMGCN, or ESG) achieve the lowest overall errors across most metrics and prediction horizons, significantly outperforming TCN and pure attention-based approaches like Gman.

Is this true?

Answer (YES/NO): NO